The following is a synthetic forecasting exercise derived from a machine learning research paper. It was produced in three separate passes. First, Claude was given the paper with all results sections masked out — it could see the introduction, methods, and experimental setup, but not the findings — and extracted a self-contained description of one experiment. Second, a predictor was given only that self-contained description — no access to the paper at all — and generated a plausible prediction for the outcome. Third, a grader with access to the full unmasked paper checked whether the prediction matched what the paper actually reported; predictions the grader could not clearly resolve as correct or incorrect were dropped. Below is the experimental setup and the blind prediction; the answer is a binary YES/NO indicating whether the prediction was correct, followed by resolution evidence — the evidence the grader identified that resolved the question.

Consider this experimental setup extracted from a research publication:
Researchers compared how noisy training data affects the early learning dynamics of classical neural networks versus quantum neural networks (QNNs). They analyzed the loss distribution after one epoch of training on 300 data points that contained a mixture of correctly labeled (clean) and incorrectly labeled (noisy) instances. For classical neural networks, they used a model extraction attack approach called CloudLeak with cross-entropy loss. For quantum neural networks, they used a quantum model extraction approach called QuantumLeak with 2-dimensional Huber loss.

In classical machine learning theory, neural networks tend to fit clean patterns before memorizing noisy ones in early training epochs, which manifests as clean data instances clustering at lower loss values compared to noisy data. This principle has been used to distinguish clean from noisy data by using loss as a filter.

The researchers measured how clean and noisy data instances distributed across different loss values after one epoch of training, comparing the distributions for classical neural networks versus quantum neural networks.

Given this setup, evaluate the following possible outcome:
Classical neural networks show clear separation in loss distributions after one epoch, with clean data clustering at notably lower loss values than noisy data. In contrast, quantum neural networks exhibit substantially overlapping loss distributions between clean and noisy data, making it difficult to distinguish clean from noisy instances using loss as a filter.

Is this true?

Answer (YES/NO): YES